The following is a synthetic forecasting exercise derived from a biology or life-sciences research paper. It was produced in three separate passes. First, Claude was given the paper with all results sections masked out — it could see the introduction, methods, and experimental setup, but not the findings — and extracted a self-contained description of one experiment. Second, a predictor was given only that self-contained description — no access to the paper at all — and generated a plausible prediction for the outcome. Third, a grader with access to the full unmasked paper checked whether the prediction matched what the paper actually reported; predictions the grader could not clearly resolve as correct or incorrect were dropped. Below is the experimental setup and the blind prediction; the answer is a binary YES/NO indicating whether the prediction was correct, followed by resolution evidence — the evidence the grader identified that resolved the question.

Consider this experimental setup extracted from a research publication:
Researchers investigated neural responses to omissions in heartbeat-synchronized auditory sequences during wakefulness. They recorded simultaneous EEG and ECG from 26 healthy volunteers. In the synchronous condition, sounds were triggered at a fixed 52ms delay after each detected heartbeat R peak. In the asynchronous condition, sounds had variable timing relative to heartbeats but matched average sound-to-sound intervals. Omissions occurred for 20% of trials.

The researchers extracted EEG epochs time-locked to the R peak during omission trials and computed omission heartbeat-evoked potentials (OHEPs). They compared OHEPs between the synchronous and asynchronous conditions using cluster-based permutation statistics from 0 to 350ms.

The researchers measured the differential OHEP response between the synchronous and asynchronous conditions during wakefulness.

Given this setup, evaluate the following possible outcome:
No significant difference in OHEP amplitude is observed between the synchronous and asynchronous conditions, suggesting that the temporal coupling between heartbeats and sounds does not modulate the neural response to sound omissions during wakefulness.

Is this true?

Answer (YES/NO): NO